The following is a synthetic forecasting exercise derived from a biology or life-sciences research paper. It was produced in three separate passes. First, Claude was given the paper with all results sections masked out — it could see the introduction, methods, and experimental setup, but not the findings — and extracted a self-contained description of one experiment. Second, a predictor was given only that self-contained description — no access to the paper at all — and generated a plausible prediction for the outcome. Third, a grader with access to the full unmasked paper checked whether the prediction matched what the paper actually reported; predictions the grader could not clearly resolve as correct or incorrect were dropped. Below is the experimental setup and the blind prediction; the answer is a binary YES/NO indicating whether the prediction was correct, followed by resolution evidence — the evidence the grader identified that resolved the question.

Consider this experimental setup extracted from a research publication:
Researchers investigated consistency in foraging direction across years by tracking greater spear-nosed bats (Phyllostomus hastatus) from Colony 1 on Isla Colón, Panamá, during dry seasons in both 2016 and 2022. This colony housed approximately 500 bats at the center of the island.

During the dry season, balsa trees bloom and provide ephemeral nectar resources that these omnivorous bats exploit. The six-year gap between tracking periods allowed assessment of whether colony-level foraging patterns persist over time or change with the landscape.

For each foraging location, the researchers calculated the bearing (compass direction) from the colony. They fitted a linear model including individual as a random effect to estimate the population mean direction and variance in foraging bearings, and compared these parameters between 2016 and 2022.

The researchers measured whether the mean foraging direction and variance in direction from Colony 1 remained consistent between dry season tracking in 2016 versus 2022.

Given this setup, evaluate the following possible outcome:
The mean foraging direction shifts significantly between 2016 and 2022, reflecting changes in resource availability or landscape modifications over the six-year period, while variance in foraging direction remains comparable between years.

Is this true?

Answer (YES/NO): NO